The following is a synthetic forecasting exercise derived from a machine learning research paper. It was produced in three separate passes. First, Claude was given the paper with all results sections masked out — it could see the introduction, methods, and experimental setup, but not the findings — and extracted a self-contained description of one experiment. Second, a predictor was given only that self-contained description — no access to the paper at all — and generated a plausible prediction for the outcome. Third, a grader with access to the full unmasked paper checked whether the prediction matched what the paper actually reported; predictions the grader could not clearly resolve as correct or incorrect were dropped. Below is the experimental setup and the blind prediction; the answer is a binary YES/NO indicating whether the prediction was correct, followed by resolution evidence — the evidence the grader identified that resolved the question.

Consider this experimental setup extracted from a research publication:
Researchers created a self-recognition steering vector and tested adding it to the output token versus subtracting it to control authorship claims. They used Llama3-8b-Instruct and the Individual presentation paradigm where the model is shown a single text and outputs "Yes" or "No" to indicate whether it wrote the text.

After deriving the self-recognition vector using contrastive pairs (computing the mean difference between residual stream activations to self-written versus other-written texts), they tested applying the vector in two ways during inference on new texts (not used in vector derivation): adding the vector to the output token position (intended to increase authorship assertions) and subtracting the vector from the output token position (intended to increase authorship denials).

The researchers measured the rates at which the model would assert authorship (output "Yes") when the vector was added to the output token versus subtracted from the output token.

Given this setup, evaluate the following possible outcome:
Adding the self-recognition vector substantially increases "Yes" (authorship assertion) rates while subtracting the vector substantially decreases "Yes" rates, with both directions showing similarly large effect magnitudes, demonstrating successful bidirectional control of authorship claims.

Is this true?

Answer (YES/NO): YES